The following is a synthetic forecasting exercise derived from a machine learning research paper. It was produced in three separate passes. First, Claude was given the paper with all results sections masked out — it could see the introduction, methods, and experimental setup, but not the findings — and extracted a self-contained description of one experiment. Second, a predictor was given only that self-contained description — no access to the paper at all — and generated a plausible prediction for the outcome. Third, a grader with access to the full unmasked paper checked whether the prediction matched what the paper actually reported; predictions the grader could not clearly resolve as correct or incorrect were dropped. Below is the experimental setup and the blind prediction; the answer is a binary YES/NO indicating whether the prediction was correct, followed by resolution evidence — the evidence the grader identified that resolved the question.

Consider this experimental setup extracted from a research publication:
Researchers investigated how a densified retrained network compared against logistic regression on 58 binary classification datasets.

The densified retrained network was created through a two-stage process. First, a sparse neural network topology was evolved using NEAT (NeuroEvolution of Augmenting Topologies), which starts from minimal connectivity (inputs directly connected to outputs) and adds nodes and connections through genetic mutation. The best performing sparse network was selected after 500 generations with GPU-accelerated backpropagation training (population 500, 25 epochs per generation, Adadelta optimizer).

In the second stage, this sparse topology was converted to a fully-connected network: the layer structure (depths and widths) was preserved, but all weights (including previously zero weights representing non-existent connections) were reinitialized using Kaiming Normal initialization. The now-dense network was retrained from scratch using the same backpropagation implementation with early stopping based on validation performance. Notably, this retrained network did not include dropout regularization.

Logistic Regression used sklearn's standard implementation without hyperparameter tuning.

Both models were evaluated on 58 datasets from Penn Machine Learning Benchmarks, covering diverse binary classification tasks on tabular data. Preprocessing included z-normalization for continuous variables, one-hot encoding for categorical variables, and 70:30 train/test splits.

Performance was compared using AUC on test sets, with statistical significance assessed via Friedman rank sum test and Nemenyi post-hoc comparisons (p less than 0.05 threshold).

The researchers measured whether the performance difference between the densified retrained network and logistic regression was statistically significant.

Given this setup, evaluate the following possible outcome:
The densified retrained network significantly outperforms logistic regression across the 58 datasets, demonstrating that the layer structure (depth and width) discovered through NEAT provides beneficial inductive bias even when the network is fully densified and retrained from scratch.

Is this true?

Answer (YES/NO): NO